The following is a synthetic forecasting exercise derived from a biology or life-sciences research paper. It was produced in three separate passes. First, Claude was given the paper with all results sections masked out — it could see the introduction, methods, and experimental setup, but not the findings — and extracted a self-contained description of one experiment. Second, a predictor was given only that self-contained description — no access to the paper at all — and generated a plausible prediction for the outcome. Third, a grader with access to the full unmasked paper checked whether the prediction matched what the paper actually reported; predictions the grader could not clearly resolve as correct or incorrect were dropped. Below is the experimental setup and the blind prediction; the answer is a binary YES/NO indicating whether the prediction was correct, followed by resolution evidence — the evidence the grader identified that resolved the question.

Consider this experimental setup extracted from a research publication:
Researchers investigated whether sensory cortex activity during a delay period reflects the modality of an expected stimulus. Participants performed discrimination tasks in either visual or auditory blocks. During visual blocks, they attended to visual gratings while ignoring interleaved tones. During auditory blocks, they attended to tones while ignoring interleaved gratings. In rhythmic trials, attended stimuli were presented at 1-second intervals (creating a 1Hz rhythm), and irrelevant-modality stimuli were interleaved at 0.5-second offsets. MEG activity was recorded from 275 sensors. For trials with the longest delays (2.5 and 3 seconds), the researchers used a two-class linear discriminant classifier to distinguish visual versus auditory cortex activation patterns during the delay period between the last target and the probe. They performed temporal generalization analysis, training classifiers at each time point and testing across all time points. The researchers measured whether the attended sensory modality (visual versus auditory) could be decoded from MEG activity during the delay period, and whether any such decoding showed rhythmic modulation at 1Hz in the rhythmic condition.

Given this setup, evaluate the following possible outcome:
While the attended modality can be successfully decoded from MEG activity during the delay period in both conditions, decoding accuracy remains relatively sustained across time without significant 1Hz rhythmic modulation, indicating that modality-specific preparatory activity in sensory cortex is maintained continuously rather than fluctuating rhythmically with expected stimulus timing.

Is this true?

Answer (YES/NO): NO